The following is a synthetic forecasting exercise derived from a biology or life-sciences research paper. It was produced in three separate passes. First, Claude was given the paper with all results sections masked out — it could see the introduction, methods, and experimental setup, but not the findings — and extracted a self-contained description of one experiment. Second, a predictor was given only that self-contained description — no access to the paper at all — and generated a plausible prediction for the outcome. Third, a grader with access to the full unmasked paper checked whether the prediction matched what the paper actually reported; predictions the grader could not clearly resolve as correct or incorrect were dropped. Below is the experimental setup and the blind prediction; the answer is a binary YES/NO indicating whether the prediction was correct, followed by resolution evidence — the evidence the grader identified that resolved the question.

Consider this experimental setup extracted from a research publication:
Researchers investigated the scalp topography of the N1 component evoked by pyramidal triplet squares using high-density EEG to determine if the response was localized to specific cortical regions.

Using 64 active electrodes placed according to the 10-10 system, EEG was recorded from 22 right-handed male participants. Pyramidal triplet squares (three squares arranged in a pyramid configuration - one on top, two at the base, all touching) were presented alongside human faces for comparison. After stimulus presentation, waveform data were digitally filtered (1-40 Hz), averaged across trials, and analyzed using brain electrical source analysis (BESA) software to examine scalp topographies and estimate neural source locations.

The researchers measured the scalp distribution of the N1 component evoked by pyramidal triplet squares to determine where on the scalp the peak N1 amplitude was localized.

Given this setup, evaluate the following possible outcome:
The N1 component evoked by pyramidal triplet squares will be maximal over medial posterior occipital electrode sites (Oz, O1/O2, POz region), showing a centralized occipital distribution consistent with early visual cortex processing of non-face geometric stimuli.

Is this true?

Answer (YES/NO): NO